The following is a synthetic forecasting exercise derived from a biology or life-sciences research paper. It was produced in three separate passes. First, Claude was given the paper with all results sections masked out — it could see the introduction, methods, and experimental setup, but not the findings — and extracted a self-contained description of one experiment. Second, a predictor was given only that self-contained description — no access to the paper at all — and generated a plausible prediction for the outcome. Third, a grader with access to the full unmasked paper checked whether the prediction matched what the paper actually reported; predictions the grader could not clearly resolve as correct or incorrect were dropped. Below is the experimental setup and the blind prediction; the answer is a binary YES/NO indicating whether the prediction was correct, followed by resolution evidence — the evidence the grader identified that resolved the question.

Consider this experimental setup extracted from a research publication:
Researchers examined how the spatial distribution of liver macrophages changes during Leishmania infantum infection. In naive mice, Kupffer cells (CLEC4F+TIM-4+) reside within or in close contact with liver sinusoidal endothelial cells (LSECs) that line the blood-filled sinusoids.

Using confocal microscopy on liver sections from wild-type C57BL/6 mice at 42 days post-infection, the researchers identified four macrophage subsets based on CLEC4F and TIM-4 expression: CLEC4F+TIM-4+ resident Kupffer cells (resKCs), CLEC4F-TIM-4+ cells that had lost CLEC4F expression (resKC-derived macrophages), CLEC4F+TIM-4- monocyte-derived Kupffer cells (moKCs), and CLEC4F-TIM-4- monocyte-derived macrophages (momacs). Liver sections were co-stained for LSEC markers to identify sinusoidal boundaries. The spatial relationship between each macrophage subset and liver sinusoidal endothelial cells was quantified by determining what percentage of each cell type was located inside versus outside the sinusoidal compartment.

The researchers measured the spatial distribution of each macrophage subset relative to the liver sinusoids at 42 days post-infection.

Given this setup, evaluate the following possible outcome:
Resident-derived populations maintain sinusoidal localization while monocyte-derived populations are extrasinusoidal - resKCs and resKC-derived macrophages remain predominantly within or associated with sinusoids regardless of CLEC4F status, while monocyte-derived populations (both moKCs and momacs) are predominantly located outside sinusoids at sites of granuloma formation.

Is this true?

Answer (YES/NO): NO